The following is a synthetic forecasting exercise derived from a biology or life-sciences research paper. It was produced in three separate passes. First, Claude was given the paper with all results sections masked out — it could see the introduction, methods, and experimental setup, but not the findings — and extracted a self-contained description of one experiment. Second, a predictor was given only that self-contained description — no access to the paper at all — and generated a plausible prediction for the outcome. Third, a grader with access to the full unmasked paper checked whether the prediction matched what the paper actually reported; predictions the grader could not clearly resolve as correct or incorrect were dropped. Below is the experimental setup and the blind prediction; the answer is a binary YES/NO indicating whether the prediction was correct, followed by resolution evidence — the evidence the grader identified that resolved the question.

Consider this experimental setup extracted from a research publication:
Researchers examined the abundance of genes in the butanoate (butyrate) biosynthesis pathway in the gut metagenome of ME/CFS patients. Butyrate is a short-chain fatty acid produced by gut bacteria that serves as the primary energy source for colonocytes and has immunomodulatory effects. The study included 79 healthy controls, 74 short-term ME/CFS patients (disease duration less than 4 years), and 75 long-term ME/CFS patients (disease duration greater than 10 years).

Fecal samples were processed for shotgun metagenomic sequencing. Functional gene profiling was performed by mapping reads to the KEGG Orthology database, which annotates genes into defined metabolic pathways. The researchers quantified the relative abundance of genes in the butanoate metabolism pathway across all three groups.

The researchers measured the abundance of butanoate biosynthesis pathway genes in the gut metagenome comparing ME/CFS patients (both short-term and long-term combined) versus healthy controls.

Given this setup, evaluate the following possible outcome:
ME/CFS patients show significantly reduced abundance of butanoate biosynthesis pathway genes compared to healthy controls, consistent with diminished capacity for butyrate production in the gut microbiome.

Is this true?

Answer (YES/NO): YES